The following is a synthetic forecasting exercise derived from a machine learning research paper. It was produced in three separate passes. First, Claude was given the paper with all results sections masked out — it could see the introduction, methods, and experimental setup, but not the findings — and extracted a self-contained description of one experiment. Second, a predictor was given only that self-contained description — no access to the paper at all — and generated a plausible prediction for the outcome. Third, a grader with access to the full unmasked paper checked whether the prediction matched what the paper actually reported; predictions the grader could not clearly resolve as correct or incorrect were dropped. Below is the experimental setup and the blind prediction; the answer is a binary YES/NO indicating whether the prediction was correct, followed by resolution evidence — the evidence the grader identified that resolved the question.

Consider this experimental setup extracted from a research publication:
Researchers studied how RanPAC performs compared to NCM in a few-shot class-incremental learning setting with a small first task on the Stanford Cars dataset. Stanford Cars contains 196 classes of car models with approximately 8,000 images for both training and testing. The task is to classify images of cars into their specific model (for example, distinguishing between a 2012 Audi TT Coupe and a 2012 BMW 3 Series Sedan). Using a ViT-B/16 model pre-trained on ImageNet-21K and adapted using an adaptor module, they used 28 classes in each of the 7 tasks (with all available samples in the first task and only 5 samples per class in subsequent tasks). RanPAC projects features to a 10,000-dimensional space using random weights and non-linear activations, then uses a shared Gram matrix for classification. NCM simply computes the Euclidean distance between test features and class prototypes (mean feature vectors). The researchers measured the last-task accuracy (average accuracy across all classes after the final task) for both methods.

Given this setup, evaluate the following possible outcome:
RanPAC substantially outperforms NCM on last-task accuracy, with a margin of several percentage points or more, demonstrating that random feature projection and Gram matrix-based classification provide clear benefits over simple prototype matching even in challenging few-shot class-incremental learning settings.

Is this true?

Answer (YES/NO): YES